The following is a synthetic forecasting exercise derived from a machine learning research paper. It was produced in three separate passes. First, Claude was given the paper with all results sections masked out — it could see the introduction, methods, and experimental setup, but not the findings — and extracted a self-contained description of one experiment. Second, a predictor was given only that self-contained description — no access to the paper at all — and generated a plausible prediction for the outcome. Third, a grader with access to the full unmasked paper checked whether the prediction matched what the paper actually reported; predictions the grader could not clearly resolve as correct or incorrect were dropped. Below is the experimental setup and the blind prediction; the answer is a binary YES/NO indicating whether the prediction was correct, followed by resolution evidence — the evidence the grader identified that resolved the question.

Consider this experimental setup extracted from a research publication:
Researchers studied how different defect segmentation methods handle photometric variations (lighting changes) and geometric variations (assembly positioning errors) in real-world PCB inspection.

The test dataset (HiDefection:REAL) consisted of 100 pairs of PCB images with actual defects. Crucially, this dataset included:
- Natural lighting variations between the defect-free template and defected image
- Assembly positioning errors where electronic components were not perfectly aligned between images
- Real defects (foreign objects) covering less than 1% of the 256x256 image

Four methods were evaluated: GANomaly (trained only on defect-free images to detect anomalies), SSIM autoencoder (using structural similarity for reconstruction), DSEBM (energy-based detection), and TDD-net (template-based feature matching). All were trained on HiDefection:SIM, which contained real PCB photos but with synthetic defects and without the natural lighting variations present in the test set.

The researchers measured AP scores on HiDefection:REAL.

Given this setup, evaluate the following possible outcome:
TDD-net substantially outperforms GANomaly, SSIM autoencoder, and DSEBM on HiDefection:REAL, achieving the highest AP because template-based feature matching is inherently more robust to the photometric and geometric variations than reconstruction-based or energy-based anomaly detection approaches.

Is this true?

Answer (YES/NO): NO